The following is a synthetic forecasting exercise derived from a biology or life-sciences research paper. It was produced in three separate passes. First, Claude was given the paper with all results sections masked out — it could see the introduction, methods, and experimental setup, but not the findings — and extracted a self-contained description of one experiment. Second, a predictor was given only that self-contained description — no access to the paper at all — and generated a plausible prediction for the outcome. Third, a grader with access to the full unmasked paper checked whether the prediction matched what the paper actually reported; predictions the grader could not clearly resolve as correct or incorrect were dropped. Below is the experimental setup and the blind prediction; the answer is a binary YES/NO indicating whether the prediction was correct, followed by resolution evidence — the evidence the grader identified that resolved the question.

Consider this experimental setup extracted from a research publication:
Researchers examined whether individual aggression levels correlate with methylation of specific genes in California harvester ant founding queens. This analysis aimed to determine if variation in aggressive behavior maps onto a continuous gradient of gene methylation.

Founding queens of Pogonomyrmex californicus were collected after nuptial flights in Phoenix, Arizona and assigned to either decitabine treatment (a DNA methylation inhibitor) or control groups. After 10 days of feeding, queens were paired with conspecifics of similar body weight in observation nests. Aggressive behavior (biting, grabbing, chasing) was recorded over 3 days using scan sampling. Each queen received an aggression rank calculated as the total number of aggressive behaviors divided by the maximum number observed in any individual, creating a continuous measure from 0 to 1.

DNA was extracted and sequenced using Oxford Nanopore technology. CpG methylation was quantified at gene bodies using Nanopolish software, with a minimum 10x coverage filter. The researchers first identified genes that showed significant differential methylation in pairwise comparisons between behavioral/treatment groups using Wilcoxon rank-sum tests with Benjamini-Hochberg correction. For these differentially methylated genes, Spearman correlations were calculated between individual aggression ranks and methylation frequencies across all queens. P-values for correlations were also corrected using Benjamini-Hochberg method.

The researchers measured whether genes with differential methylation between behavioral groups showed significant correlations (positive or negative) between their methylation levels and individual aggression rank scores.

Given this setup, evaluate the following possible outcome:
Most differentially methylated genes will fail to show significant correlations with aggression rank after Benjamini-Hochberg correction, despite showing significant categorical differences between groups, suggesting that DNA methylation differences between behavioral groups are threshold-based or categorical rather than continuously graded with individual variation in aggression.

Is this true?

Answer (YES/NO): NO